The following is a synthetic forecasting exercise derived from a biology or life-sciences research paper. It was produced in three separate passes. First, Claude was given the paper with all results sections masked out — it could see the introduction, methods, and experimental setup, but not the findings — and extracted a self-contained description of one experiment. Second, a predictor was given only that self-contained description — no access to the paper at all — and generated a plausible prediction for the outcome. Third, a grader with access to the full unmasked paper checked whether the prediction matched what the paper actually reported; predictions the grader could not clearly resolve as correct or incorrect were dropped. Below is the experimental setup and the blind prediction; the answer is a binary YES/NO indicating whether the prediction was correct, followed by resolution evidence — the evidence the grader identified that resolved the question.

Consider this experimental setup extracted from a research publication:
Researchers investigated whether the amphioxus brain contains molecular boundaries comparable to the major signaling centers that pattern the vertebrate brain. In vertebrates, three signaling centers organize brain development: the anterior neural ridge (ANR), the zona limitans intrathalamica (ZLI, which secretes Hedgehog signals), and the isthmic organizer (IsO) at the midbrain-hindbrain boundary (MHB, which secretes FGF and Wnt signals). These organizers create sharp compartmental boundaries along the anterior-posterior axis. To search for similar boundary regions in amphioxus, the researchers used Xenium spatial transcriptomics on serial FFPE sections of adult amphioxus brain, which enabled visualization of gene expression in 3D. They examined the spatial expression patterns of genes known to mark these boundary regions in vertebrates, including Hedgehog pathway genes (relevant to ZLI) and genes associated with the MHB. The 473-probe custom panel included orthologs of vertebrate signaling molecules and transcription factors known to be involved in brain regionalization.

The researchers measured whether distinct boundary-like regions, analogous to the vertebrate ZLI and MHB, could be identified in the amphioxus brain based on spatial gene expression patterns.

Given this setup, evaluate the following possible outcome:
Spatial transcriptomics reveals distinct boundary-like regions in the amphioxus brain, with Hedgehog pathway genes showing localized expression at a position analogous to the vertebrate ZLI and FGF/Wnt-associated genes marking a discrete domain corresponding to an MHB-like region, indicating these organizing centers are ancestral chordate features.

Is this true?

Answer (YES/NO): NO